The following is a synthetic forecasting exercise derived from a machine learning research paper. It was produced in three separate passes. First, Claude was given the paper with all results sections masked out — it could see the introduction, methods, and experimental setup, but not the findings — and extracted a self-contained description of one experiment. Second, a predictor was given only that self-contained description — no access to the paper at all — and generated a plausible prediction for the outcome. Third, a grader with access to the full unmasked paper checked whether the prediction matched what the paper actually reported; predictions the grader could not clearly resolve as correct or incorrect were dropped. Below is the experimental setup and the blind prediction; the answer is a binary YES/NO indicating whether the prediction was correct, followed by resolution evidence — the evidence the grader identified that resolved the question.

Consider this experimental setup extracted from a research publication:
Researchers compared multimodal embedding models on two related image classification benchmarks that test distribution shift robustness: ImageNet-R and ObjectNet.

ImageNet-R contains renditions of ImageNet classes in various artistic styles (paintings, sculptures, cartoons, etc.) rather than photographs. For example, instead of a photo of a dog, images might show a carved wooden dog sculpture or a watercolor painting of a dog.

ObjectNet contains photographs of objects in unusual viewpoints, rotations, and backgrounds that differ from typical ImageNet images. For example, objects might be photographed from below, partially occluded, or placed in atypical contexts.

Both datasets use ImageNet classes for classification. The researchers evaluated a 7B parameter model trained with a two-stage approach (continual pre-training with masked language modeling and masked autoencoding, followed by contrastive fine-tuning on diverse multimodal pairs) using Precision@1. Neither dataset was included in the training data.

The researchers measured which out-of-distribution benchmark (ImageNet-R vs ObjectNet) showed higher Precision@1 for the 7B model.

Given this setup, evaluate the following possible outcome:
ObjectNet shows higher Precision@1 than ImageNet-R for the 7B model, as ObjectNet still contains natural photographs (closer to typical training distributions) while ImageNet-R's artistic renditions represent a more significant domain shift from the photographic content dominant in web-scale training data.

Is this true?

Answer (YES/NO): NO